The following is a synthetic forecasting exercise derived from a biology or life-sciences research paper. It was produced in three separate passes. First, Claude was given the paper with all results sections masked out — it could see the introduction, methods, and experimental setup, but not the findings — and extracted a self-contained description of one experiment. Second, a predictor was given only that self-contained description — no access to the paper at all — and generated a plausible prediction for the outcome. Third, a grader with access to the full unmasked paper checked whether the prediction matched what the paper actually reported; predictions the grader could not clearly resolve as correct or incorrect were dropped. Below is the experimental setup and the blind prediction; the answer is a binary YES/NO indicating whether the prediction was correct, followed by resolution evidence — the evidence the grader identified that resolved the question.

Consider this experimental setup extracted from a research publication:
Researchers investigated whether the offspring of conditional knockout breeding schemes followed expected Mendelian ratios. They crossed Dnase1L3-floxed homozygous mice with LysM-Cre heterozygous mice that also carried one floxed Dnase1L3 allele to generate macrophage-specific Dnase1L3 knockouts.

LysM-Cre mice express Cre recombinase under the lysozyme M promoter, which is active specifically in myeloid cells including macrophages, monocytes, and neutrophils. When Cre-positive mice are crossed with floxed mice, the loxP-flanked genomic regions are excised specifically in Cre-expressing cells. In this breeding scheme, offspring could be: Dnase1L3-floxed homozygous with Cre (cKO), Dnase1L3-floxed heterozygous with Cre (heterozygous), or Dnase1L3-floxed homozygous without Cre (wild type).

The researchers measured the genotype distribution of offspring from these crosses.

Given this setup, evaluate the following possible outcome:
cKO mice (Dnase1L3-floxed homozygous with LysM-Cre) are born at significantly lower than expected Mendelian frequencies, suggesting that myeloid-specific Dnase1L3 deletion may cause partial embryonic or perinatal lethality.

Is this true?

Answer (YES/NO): NO